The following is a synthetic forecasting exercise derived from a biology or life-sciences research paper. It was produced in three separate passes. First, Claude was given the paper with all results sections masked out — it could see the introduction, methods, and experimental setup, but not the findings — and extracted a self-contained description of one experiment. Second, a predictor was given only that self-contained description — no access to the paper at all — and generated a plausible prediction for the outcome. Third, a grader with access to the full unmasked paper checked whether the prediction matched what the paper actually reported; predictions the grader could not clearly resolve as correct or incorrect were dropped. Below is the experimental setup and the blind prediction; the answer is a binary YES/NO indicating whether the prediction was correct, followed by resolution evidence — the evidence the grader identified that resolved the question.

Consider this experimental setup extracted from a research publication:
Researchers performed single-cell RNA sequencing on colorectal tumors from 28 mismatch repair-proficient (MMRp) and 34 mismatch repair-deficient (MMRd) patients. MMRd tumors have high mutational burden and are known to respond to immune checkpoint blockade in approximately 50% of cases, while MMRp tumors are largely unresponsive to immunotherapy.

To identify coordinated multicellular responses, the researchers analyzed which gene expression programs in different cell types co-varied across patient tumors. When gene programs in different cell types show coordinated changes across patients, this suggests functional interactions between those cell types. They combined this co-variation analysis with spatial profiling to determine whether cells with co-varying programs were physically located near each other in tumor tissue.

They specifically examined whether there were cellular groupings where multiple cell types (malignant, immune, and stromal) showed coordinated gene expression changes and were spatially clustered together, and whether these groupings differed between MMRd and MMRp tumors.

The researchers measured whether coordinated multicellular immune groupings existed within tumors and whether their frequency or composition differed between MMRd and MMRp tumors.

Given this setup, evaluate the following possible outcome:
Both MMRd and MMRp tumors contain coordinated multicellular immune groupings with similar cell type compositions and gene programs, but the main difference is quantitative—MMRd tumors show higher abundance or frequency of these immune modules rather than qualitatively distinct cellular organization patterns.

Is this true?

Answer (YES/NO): NO